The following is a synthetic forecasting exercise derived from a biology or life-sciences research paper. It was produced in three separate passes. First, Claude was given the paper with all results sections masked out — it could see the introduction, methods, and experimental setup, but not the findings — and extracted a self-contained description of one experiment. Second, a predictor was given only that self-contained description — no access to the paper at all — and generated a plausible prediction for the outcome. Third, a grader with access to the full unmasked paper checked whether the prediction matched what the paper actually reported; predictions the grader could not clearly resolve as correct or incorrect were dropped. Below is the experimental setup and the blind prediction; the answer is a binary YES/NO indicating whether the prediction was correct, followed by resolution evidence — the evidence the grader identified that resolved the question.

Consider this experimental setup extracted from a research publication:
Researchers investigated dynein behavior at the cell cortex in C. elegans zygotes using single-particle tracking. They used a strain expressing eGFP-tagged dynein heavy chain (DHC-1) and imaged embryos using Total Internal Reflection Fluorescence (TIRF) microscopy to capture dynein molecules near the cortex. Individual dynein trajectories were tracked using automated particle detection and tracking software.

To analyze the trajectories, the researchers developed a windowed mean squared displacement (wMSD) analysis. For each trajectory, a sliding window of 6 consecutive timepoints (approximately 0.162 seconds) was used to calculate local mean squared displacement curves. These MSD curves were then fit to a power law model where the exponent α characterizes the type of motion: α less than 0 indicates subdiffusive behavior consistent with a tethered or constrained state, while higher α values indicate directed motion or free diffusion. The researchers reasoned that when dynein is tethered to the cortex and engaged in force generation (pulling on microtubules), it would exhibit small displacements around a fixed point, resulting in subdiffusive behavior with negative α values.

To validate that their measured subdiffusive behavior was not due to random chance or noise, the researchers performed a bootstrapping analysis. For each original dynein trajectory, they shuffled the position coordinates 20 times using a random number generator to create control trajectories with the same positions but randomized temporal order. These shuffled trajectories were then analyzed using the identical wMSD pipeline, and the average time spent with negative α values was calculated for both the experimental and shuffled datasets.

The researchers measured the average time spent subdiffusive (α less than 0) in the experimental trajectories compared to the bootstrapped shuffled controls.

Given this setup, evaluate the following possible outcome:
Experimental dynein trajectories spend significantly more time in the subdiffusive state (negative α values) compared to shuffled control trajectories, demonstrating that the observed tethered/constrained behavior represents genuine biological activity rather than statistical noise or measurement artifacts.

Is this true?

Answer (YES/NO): YES